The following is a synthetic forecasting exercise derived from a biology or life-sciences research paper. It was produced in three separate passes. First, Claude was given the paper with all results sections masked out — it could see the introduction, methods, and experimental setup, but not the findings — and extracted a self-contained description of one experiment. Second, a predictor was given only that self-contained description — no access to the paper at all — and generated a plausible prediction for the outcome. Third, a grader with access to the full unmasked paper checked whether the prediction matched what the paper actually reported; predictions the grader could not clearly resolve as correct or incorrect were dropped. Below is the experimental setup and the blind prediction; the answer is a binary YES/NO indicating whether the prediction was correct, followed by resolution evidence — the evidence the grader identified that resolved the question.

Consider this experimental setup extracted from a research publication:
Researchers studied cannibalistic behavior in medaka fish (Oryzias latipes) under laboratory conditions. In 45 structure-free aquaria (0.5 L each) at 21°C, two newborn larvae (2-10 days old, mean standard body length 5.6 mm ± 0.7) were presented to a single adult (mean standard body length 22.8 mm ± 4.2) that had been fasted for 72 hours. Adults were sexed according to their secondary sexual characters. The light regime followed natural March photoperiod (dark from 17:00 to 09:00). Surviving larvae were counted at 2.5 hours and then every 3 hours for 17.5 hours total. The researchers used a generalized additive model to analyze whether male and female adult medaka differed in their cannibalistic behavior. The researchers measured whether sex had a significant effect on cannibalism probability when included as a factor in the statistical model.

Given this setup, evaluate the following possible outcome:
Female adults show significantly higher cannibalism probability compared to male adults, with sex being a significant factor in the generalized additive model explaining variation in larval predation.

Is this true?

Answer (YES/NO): NO